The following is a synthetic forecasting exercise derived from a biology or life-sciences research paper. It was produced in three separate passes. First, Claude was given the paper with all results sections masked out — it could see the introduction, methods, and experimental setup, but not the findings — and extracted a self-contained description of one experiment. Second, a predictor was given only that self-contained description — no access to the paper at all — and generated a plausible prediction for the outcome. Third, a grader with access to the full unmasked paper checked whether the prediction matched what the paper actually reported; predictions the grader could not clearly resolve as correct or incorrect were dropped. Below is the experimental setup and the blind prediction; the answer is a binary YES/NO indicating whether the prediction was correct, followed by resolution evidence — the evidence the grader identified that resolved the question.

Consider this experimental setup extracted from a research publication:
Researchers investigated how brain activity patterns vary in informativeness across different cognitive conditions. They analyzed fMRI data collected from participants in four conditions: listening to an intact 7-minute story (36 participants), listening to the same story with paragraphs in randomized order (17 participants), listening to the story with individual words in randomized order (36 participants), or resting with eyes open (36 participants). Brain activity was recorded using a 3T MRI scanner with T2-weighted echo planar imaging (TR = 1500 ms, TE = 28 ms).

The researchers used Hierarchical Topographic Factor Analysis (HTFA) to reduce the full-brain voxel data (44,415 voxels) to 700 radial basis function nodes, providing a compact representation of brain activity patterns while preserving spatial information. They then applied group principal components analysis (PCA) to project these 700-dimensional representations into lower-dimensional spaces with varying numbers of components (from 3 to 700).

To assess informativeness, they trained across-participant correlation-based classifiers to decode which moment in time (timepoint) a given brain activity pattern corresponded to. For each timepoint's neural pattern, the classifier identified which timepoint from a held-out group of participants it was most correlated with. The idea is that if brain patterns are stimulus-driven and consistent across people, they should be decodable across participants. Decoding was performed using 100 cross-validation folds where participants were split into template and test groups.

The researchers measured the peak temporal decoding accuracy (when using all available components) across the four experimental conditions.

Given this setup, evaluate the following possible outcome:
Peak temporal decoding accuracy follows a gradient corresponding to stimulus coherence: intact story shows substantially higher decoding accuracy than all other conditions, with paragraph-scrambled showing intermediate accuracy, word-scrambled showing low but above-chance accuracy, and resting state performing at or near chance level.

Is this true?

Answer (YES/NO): YES